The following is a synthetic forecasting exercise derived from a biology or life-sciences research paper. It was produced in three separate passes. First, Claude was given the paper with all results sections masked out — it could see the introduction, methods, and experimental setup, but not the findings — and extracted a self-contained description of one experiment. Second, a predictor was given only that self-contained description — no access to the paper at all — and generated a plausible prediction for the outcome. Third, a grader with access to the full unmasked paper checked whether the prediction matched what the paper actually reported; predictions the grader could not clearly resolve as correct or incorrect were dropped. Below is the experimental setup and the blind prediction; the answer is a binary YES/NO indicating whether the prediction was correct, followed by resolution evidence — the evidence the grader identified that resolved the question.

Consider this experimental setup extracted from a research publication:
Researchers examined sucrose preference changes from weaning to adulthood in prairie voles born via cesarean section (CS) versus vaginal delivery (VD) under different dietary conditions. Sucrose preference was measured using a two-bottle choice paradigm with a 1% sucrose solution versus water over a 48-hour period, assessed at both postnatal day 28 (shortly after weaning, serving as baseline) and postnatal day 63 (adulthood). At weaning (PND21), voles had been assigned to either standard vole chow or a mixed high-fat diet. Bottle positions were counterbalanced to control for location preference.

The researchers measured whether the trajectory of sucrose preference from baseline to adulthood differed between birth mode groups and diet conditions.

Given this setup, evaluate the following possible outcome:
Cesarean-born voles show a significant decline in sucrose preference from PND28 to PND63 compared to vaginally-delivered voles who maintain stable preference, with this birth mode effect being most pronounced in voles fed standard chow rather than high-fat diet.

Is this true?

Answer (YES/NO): NO